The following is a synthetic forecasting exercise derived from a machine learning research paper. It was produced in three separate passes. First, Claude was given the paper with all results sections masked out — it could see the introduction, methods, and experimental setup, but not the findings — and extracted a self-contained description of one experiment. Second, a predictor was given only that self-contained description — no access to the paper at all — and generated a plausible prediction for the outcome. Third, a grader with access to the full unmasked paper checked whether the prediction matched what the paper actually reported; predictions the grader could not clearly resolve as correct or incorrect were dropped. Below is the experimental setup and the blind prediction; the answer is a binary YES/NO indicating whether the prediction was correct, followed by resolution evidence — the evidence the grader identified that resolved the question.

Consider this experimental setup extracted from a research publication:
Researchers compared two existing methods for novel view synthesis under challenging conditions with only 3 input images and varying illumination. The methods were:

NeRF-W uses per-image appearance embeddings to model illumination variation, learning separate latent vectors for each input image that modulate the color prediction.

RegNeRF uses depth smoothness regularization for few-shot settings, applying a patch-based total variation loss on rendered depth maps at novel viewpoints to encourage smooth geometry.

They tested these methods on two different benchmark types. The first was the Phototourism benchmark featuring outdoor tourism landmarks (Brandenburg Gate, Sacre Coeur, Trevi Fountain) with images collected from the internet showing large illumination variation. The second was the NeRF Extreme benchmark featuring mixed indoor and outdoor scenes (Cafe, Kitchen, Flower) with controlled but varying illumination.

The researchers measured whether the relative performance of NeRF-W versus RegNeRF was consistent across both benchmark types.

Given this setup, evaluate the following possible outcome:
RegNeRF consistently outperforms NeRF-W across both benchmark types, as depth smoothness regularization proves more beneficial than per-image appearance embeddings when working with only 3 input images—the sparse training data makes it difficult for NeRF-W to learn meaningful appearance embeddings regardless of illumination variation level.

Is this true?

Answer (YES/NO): YES